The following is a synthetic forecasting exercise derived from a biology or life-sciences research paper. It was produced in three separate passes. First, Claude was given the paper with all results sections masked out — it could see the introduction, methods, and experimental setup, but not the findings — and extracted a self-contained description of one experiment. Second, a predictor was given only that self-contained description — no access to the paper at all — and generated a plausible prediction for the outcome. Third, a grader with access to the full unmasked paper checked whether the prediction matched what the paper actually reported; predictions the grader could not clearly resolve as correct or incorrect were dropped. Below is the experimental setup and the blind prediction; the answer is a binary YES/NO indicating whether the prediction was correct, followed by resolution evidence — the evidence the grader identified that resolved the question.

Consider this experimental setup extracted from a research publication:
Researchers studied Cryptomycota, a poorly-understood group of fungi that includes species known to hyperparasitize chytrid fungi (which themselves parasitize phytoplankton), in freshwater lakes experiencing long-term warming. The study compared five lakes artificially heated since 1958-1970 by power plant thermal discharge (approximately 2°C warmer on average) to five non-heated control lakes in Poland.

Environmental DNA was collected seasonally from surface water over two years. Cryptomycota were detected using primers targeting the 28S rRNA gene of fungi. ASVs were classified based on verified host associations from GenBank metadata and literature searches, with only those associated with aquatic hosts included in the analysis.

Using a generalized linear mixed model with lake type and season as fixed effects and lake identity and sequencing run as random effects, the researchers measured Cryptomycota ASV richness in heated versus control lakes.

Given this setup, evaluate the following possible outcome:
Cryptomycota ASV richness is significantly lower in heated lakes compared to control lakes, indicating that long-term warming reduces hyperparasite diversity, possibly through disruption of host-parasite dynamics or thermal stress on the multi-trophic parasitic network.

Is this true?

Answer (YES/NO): NO